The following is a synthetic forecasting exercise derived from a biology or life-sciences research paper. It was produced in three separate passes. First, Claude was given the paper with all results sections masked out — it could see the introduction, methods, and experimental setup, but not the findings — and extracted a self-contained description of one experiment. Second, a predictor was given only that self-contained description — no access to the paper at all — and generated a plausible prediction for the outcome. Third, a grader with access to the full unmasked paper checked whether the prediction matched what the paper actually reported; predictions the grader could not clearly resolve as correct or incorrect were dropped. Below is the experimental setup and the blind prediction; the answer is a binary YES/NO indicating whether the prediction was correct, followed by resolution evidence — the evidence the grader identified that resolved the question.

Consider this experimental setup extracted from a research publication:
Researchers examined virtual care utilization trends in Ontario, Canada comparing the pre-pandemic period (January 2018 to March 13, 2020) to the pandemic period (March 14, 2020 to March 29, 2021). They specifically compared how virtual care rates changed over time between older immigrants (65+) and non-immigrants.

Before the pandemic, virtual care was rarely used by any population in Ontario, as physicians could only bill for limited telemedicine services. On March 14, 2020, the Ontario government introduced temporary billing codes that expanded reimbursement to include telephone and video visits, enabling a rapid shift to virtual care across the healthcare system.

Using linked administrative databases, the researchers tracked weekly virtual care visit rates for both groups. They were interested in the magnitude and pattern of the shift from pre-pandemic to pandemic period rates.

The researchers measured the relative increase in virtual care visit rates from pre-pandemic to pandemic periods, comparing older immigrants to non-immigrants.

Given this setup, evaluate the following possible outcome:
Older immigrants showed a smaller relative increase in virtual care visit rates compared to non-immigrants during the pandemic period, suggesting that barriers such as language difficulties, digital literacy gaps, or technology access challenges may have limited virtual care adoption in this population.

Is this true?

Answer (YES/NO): NO